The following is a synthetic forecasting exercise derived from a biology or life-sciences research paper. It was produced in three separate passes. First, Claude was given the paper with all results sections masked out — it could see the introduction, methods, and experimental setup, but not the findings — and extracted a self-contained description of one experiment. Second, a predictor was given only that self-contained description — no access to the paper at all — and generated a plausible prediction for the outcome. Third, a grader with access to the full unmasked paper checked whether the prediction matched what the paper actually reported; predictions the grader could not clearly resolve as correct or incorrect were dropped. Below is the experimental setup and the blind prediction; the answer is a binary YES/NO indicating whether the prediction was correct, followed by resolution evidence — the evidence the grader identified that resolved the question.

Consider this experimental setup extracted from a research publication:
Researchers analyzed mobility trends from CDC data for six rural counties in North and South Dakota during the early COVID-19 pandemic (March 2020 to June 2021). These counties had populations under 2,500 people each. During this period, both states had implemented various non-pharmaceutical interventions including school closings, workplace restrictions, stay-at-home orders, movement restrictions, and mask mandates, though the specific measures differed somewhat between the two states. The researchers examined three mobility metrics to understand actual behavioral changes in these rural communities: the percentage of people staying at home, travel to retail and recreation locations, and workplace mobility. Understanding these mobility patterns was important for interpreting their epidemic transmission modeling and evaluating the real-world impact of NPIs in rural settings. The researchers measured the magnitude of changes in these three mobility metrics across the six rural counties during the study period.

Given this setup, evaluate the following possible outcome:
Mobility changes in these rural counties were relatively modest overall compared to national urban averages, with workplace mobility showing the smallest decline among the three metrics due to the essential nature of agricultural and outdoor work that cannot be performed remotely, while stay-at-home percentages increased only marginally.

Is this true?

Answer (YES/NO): NO